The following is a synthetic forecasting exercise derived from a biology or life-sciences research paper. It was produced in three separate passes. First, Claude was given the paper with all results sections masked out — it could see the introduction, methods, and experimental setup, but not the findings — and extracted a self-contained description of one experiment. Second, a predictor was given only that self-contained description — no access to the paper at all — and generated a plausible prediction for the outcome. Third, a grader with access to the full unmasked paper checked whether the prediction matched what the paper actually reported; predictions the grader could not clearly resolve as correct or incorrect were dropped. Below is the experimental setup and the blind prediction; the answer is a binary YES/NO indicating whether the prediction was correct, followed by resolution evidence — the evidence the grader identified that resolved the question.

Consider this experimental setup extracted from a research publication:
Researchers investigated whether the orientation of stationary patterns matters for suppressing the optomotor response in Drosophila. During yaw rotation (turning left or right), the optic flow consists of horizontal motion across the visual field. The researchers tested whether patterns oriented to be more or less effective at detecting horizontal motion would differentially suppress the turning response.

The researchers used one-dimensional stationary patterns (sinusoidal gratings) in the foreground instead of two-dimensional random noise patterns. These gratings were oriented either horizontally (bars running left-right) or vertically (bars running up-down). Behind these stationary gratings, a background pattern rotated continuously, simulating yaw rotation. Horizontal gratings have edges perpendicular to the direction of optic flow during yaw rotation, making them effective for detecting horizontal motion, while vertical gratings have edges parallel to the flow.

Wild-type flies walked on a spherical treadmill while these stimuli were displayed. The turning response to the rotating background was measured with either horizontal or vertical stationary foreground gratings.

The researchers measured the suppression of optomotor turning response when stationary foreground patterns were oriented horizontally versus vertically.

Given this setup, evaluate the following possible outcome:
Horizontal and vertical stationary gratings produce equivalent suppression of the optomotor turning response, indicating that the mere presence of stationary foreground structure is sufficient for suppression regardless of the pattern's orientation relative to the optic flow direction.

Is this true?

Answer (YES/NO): NO